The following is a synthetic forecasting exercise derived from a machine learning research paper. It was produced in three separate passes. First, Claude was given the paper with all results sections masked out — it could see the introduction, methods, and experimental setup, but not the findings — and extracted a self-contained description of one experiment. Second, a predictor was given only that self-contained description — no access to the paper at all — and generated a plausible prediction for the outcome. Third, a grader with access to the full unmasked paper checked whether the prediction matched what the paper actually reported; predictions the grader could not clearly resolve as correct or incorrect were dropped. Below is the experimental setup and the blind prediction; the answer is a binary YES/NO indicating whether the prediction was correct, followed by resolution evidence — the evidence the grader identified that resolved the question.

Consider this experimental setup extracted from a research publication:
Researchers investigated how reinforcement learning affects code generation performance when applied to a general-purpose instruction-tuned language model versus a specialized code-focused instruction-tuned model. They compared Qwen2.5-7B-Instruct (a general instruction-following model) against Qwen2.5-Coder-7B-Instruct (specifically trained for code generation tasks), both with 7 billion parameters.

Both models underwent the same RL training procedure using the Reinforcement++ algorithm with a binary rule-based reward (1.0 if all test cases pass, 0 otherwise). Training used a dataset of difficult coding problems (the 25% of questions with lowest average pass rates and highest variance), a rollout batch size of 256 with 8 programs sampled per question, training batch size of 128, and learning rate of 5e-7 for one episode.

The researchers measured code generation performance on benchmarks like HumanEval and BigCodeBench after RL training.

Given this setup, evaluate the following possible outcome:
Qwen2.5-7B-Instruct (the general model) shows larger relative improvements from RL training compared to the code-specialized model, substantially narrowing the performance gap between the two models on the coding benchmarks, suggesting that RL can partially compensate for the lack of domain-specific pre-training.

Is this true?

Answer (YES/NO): YES